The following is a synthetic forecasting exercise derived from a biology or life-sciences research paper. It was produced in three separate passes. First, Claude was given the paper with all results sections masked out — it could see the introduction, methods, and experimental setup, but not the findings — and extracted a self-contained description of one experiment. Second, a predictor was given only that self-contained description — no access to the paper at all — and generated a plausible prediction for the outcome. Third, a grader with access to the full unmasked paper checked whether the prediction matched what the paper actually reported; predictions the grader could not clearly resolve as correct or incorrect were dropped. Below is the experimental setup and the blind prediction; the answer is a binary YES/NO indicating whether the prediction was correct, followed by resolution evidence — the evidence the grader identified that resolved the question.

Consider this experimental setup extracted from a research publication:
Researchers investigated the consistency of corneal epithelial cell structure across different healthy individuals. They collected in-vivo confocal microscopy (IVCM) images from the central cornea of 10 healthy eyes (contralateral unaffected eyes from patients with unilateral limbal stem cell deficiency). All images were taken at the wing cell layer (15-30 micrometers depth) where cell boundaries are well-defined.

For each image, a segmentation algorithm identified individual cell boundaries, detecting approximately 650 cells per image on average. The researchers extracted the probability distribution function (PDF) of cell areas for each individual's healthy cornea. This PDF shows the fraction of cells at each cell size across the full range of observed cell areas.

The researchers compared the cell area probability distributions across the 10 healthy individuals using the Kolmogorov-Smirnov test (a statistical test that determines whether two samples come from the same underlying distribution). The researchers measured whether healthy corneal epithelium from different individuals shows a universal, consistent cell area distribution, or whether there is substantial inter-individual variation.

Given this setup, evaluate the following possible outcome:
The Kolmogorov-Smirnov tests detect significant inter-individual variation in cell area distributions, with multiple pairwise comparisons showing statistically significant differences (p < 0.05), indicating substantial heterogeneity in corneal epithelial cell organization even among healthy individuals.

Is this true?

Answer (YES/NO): YES